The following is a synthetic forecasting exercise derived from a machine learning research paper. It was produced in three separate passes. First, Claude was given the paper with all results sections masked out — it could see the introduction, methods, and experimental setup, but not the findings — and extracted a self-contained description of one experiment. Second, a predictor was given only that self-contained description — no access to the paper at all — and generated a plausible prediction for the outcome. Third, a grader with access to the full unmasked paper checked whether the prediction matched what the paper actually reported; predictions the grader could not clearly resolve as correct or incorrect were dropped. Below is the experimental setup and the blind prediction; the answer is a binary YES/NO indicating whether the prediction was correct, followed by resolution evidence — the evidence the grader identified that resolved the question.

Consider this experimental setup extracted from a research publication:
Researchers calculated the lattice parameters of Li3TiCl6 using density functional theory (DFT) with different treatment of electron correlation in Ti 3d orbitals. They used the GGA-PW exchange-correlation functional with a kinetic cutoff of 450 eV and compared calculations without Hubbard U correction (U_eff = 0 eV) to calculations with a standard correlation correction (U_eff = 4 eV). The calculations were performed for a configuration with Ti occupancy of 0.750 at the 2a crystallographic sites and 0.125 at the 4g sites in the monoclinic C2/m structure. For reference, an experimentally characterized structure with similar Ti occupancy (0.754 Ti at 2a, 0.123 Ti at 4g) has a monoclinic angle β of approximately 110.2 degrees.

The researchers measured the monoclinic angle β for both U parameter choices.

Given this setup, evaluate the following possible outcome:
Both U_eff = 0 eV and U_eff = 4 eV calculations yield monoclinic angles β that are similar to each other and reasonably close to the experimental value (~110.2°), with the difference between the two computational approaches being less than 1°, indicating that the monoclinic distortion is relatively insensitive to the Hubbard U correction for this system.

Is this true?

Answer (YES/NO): YES